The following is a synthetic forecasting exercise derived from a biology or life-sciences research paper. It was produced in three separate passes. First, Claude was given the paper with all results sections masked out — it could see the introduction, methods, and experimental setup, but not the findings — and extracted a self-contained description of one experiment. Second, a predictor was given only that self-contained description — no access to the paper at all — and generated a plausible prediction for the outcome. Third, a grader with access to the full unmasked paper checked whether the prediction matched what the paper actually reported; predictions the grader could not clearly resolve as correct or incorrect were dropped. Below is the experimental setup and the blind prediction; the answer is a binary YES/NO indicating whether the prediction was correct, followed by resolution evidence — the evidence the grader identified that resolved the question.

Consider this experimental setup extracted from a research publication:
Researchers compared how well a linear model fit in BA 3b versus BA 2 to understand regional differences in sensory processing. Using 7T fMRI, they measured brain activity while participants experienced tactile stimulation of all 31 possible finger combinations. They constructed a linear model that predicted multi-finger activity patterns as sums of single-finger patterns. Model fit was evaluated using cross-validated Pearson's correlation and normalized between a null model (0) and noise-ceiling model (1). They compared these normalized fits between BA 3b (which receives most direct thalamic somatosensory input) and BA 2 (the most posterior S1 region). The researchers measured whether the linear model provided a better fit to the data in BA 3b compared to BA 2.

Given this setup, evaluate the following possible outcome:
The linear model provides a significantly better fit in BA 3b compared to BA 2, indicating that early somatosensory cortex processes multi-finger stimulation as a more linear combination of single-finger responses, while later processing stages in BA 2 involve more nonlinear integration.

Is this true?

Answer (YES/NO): YES